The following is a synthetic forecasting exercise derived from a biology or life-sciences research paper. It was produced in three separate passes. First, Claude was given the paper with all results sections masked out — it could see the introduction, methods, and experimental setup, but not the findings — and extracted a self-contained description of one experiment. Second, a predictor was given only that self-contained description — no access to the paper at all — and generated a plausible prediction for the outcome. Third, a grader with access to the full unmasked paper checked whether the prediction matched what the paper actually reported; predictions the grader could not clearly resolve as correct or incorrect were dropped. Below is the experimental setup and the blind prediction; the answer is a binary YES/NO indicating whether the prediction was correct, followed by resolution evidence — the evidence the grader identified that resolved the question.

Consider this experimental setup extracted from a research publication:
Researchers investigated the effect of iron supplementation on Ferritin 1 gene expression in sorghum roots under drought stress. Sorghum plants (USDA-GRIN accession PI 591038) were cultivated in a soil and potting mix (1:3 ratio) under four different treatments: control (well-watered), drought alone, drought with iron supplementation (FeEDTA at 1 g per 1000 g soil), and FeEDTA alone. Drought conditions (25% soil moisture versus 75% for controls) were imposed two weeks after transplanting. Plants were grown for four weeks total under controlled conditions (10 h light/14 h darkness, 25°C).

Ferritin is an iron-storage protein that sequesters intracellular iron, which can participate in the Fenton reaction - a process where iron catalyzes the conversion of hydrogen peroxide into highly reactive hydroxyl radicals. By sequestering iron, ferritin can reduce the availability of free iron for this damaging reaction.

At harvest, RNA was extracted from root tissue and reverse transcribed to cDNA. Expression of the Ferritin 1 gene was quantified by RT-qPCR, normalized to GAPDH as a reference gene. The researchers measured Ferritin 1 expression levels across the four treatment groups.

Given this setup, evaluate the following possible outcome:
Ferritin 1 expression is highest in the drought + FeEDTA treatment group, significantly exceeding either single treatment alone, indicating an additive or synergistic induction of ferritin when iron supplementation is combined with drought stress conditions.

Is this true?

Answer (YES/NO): YES